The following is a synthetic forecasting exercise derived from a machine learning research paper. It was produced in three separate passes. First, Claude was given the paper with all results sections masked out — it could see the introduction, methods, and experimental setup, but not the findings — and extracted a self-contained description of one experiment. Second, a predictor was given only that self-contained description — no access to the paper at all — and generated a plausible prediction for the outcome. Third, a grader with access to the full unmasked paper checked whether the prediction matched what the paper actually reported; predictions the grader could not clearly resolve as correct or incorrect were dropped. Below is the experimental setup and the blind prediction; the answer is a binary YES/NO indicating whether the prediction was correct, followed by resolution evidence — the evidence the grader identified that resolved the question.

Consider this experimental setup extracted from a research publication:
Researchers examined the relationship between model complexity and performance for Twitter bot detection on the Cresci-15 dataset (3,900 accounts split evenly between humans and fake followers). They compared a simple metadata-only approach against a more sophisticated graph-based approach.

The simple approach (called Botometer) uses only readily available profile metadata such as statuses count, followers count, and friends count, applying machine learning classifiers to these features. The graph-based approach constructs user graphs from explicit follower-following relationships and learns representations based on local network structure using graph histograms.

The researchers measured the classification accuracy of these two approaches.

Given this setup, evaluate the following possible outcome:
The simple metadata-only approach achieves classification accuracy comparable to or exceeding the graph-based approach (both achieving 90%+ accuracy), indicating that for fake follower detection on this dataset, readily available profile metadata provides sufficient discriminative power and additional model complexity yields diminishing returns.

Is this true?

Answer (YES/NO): NO